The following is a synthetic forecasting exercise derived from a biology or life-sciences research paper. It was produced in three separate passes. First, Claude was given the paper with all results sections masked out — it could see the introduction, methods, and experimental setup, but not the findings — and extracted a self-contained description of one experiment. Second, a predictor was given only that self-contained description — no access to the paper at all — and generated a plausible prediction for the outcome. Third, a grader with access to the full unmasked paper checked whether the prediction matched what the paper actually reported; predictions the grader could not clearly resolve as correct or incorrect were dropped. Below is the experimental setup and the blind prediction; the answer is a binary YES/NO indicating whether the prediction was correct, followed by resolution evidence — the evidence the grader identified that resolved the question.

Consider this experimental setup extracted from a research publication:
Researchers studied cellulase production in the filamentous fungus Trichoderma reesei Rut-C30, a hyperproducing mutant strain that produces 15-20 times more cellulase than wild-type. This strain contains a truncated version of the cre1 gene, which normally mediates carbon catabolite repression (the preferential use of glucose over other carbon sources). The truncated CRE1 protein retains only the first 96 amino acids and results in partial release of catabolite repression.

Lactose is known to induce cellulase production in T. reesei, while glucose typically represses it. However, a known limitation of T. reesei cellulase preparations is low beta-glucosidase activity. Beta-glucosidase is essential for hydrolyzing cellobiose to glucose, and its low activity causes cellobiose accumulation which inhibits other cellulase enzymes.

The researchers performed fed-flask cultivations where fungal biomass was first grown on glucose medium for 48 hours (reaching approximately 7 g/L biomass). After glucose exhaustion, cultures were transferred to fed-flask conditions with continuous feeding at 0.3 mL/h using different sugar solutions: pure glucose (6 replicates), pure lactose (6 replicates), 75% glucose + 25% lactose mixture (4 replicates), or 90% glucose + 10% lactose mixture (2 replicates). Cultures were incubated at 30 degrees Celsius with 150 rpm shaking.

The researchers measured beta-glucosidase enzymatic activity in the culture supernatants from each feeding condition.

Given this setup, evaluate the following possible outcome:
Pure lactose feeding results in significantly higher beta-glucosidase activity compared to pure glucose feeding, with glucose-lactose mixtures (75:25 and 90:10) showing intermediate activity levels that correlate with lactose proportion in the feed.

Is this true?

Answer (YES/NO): NO